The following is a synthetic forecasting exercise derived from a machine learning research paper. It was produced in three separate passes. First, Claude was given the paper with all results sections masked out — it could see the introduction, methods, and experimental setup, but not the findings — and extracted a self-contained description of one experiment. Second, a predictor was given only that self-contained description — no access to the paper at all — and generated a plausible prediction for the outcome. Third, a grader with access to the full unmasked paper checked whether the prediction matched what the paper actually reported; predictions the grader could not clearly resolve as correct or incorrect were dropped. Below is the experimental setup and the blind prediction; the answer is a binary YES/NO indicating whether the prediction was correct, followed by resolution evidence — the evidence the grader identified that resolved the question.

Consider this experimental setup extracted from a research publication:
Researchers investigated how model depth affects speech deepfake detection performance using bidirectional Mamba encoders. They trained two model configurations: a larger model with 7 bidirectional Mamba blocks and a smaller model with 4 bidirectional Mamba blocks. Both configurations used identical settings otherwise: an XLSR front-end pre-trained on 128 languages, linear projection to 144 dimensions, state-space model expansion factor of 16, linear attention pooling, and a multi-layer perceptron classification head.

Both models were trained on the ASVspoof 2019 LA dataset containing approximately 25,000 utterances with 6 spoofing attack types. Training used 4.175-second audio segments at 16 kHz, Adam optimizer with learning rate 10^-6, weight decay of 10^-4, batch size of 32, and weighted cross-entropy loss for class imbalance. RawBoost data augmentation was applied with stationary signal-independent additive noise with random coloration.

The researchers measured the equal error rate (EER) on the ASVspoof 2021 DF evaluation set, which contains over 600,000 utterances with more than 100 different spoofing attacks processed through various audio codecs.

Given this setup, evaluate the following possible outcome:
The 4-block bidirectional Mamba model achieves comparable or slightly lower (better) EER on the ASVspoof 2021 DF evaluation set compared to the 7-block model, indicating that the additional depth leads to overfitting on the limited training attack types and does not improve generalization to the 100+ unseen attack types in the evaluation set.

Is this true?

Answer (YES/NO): YES